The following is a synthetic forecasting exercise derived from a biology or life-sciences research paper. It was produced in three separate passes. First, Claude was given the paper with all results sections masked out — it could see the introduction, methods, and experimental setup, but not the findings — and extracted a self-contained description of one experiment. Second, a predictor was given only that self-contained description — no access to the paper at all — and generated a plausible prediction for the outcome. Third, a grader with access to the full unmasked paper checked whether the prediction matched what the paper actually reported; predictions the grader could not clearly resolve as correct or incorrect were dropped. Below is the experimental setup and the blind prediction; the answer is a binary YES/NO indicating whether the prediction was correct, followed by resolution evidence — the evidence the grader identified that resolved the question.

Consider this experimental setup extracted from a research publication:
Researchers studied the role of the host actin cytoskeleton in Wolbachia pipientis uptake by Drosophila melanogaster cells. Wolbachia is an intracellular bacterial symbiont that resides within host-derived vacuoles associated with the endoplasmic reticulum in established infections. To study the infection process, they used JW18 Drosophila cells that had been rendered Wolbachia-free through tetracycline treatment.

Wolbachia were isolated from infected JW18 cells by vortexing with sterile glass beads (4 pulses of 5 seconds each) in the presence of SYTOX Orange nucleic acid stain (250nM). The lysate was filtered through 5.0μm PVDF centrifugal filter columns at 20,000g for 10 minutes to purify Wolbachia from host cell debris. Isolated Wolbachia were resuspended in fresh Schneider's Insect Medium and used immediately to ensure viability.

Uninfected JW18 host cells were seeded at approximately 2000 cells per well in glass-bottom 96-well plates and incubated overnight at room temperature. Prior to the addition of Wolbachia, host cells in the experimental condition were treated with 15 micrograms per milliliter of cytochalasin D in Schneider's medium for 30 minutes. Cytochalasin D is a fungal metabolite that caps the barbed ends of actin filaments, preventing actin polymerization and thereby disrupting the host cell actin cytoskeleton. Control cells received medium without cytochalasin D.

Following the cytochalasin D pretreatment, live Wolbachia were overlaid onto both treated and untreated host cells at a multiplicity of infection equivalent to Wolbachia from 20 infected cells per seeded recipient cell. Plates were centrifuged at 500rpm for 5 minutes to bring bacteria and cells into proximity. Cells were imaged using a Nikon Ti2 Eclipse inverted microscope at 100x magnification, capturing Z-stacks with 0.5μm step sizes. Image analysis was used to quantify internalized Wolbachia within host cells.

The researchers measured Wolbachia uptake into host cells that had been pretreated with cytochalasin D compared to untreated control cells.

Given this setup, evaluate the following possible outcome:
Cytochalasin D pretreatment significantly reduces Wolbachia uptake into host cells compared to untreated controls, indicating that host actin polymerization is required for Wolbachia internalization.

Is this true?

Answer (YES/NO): YES